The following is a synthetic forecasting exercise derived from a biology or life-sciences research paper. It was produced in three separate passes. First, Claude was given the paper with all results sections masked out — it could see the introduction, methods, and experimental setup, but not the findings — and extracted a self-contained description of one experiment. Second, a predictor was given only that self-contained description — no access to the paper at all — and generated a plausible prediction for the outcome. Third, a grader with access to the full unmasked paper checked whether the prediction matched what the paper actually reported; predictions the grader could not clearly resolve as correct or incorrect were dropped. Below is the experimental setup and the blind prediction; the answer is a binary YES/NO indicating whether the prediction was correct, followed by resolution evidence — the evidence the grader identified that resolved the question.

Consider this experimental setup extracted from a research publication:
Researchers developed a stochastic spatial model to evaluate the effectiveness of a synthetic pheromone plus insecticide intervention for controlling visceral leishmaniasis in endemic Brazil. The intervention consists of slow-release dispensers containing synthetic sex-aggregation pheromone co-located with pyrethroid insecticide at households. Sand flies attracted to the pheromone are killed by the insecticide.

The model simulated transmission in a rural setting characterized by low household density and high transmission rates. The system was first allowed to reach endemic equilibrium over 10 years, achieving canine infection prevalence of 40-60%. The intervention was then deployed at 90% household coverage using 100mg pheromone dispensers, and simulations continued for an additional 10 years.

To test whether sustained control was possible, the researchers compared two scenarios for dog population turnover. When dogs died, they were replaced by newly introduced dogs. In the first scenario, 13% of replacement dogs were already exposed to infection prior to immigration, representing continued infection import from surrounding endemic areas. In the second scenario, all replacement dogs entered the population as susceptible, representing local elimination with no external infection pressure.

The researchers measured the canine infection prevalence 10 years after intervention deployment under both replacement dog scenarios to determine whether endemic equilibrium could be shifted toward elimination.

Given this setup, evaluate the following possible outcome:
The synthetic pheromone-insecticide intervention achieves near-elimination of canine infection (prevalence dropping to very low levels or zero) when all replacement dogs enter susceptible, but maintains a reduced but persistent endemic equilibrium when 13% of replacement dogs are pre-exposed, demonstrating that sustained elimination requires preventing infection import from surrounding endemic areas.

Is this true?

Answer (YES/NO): NO